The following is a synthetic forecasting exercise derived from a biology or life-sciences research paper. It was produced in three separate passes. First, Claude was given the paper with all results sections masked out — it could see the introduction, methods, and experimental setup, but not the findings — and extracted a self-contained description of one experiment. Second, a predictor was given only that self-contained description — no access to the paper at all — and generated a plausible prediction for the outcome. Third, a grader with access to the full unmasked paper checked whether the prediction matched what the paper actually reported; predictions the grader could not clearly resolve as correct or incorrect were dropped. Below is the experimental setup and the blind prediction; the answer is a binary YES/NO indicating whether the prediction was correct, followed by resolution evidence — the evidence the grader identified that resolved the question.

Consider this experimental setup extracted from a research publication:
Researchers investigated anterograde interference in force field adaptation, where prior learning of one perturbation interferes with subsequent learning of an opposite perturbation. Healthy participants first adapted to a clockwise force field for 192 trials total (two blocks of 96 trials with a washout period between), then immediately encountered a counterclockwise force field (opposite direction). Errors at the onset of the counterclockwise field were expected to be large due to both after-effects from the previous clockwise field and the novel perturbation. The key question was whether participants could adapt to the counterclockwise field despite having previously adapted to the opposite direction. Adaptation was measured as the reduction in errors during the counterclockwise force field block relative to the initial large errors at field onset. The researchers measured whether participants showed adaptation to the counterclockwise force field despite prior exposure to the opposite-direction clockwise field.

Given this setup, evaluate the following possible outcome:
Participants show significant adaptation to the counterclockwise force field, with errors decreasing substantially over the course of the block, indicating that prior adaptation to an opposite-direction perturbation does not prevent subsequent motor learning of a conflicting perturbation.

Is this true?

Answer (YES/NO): YES